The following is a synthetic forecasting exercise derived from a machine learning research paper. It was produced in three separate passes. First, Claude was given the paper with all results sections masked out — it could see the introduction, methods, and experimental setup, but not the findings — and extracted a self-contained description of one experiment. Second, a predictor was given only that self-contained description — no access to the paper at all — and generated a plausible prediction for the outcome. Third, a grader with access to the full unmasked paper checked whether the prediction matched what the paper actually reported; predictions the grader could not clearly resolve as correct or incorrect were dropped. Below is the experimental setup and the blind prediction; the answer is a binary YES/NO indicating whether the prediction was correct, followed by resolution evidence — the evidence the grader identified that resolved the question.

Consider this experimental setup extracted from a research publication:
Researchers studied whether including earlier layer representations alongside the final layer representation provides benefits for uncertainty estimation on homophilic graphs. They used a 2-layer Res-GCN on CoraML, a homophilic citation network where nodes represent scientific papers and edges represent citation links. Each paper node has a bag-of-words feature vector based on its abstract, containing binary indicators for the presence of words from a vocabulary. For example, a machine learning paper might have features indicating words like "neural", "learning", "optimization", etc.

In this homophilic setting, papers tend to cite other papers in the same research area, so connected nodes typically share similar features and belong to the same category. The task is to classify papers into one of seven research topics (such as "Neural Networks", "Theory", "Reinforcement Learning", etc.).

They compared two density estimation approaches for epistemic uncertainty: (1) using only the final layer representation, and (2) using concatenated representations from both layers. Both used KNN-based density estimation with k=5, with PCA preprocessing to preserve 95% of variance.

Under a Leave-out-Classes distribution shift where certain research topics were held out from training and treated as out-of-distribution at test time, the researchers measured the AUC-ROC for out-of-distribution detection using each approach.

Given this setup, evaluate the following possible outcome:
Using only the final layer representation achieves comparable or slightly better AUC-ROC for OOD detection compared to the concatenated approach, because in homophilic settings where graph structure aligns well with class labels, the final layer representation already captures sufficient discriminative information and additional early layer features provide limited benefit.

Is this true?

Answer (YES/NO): YES